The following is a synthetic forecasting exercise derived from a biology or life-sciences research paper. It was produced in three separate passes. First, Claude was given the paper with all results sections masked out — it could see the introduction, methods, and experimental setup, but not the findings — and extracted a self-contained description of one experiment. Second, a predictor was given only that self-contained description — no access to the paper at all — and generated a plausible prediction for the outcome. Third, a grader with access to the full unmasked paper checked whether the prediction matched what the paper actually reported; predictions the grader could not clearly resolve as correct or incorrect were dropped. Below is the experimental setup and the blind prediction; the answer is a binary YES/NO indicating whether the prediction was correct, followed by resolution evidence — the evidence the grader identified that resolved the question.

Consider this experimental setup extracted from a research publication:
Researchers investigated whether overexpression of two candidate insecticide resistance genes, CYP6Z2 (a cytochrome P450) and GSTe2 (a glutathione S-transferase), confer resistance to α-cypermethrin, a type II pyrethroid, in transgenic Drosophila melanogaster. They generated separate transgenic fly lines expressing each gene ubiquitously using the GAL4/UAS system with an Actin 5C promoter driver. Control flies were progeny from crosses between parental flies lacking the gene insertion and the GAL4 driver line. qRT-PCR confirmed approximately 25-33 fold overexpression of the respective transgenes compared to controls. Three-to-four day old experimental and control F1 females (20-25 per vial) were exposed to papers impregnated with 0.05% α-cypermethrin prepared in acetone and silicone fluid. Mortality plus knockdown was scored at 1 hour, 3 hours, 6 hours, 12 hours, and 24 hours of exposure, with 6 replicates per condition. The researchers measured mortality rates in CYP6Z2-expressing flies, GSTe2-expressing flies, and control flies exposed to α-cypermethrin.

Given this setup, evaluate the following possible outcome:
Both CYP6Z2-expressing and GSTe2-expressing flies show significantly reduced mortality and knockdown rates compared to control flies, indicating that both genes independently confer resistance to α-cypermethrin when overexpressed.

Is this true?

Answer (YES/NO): NO